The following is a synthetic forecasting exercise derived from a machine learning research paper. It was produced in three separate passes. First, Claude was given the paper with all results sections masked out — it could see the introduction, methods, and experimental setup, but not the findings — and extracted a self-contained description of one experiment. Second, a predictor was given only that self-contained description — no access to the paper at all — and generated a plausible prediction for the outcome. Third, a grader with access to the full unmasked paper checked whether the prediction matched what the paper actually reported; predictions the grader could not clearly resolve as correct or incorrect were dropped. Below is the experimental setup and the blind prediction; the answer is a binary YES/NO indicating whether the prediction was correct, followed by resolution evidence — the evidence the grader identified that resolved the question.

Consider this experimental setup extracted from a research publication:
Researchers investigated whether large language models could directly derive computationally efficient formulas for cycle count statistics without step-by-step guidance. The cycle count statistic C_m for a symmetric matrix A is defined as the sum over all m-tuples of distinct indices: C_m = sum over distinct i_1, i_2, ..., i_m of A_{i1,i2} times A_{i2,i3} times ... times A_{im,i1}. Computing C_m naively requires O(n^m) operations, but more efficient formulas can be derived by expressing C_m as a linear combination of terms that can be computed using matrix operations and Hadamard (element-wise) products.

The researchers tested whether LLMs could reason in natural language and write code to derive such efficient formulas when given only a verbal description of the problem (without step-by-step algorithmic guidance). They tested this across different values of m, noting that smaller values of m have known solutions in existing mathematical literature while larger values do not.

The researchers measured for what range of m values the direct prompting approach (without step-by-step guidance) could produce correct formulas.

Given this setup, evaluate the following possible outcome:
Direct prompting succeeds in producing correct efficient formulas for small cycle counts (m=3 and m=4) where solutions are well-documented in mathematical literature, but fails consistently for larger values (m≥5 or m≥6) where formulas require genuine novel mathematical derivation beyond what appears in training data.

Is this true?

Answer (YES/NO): NO